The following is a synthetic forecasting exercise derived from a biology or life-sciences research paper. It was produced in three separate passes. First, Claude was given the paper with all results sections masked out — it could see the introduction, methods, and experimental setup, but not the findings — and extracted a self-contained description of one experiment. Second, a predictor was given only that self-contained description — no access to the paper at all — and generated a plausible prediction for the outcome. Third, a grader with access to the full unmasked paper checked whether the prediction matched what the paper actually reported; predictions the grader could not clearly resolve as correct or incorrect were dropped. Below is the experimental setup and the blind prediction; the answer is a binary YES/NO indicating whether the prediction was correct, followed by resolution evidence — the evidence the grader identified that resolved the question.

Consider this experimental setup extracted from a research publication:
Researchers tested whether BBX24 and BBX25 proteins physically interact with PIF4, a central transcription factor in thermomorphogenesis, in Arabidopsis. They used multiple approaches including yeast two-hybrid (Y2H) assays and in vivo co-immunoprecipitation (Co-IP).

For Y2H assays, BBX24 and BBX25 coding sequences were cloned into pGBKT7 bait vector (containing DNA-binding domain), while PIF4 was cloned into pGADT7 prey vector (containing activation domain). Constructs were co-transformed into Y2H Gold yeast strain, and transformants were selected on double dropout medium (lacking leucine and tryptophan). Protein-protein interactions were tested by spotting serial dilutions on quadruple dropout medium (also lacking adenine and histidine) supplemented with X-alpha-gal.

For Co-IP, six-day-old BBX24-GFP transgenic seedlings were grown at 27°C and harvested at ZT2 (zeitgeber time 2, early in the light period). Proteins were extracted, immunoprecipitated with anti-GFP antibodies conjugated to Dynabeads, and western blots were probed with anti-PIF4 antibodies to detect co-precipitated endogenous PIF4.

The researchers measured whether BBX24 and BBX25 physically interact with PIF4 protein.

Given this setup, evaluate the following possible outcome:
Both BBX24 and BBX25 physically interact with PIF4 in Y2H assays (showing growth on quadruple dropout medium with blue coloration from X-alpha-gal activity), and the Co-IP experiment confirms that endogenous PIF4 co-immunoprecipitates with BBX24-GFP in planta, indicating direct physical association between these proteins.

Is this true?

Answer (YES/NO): YES